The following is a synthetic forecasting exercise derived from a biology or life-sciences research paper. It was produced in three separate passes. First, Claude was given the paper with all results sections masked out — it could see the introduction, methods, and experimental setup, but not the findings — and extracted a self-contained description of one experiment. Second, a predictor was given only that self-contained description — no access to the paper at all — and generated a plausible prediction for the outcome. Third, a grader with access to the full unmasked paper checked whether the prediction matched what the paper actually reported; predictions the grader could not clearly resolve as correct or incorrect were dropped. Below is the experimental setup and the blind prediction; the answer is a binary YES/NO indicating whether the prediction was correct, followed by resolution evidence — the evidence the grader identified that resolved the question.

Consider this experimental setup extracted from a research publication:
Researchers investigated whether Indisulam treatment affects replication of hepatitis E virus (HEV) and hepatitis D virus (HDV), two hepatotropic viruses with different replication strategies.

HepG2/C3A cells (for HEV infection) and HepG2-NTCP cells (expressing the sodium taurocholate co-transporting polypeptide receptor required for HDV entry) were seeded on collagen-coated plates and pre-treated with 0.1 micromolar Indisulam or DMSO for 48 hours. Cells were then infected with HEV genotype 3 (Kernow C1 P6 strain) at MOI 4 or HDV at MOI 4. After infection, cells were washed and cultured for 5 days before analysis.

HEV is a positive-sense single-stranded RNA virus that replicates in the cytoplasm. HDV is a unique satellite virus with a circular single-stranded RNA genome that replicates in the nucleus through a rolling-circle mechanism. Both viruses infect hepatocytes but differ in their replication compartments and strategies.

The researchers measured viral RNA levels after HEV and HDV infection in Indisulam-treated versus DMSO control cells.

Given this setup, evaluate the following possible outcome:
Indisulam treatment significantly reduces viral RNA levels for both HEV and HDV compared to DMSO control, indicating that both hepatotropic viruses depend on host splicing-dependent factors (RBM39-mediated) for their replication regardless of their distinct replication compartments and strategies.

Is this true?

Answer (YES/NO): NO